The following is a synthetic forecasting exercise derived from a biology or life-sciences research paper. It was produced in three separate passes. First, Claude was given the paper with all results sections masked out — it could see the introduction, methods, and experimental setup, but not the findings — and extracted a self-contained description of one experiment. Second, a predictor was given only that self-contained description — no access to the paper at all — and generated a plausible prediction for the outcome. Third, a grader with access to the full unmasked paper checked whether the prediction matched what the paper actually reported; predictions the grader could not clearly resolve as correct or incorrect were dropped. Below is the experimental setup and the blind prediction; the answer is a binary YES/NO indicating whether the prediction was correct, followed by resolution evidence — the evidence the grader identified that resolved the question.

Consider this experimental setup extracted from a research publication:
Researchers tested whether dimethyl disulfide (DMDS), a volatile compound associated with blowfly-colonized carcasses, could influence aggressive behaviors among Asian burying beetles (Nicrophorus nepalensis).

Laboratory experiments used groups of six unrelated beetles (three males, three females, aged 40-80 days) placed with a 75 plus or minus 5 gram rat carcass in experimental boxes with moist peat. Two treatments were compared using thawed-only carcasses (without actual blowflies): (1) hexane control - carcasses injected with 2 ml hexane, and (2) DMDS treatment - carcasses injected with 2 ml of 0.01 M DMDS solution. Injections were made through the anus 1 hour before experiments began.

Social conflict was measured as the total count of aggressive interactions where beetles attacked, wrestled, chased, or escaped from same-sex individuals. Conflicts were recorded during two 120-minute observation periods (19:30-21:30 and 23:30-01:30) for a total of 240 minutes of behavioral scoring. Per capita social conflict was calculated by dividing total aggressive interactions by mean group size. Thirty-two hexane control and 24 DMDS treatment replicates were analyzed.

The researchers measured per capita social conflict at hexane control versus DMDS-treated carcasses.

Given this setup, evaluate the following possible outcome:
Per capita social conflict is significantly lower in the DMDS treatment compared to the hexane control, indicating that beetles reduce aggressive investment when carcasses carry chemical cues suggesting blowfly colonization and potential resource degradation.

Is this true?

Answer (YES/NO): YES